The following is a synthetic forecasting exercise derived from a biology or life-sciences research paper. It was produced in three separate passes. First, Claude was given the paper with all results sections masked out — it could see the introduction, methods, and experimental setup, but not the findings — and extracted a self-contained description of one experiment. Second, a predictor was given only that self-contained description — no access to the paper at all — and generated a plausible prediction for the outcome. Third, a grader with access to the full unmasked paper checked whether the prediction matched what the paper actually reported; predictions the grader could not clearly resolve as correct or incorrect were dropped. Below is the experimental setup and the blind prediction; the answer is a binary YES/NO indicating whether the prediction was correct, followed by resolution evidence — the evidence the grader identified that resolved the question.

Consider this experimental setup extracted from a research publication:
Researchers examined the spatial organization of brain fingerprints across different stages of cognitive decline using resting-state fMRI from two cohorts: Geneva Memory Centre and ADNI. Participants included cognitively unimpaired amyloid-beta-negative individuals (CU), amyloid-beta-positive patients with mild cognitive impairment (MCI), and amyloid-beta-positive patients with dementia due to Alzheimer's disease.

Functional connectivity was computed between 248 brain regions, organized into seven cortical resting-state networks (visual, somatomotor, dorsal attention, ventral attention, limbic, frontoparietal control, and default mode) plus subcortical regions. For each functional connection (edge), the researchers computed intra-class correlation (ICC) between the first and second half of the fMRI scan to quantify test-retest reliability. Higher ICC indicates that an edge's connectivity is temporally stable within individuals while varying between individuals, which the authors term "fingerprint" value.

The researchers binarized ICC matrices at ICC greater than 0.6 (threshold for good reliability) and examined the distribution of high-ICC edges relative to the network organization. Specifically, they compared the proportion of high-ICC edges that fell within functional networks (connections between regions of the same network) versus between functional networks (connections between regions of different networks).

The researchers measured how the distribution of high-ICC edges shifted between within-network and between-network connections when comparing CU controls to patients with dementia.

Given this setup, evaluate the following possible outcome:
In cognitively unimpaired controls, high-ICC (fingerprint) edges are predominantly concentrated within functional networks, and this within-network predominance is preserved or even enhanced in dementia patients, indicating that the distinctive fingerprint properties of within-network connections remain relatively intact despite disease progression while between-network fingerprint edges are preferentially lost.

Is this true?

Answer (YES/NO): NO